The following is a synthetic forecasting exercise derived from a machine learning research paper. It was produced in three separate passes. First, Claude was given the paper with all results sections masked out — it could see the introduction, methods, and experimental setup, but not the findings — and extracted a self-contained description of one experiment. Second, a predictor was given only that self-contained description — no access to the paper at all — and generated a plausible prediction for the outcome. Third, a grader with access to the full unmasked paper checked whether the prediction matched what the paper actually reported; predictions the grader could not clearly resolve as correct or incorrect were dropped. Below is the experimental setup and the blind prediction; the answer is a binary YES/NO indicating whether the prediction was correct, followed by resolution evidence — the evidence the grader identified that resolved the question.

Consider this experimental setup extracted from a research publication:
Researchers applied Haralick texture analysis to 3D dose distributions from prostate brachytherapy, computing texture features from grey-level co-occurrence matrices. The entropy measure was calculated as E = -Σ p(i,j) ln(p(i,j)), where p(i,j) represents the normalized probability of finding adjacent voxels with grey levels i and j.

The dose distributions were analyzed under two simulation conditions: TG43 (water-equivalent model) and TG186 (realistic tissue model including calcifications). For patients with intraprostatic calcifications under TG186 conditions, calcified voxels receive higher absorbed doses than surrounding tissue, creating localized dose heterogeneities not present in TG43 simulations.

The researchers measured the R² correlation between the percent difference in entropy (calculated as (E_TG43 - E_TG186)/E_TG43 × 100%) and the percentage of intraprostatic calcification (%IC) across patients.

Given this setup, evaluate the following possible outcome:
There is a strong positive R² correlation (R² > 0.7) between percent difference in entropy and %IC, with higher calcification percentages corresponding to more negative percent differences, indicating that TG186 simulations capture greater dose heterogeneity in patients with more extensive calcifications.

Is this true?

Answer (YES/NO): YES